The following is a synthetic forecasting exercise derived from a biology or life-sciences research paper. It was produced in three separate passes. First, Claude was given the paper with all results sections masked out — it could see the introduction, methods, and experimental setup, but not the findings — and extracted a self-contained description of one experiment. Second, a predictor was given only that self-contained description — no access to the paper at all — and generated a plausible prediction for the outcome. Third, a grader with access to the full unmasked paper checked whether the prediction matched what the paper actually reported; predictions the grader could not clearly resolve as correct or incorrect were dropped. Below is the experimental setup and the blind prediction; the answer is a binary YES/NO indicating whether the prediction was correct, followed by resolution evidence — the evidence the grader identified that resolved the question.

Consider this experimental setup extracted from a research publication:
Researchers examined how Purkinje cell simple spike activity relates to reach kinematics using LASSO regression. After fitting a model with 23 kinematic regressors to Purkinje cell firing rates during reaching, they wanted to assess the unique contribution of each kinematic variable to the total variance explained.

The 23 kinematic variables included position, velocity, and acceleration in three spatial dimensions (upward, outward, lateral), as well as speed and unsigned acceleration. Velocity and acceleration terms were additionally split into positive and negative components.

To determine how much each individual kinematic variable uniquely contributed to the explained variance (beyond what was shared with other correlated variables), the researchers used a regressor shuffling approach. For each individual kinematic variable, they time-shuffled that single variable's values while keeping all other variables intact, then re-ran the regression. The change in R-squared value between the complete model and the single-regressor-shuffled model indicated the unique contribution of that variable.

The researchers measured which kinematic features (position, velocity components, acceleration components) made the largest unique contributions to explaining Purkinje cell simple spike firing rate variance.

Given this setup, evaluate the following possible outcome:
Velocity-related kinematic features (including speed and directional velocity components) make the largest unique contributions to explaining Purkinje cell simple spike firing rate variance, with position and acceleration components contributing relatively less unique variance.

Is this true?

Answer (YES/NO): NO